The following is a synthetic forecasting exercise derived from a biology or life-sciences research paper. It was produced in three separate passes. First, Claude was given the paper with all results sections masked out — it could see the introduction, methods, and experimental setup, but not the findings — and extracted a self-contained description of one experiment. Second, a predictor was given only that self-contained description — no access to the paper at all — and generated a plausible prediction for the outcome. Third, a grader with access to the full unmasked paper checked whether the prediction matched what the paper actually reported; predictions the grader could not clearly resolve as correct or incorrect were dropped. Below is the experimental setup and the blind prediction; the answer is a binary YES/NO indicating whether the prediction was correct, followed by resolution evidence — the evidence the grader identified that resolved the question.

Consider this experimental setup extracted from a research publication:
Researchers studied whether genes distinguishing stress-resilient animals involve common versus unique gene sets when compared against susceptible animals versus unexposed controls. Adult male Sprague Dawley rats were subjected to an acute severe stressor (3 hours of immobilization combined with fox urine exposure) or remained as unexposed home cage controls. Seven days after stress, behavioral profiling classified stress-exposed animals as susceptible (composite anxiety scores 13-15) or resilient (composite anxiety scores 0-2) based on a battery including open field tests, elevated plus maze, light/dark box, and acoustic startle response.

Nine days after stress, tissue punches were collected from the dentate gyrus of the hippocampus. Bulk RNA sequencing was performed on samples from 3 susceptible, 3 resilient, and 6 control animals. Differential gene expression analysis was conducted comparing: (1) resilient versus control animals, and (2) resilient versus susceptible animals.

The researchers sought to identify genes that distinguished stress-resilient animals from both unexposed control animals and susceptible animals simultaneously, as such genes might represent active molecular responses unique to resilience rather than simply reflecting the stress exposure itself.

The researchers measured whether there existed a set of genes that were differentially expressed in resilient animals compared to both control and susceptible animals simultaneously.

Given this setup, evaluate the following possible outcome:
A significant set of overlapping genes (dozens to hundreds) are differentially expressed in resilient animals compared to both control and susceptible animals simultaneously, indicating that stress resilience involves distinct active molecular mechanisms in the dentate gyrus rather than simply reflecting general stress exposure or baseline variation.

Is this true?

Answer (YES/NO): NO